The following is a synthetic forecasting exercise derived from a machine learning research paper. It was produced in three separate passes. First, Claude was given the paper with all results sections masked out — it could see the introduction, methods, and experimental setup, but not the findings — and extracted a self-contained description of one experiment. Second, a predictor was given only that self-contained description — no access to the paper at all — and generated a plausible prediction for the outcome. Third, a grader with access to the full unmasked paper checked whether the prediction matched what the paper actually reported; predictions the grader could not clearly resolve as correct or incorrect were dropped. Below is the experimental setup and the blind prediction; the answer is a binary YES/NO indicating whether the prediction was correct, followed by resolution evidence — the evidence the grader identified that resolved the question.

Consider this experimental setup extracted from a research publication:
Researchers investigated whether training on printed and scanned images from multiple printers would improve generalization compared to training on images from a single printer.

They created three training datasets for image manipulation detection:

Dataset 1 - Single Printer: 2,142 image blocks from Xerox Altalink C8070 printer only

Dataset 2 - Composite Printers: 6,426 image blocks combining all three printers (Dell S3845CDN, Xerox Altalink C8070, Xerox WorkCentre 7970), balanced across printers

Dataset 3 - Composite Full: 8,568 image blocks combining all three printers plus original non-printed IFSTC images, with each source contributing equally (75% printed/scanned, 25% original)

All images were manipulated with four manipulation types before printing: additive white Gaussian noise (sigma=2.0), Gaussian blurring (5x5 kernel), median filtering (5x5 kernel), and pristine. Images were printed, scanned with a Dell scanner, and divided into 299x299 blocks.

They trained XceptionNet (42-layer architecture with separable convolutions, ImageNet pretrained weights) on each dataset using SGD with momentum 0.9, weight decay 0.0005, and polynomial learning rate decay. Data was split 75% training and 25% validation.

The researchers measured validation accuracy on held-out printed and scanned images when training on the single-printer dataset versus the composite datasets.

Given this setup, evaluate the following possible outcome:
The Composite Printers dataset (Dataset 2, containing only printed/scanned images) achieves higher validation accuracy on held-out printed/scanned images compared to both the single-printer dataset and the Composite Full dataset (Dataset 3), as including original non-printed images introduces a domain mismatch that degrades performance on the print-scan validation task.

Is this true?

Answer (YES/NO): NO